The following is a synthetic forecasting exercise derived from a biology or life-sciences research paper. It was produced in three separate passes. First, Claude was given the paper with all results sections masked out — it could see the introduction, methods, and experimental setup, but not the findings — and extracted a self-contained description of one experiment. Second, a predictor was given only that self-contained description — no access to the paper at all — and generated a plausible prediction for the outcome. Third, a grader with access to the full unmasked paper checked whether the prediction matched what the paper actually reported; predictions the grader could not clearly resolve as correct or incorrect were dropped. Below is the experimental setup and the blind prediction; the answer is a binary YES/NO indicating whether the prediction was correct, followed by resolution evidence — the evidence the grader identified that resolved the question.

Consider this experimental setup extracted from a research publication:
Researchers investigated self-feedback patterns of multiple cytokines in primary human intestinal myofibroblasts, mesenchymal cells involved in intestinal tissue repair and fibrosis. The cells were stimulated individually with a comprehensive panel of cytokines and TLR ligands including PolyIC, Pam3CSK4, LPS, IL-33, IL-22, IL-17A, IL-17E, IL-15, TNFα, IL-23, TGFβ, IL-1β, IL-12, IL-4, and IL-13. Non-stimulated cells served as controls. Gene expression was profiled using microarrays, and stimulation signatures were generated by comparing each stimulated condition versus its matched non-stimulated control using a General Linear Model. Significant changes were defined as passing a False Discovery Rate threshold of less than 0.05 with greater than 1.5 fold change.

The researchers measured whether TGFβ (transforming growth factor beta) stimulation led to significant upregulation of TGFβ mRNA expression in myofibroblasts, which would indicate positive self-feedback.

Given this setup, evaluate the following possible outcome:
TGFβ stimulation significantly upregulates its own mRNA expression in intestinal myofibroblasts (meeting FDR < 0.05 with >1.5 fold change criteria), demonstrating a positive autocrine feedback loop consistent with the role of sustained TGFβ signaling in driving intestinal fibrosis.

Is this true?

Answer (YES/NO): YES